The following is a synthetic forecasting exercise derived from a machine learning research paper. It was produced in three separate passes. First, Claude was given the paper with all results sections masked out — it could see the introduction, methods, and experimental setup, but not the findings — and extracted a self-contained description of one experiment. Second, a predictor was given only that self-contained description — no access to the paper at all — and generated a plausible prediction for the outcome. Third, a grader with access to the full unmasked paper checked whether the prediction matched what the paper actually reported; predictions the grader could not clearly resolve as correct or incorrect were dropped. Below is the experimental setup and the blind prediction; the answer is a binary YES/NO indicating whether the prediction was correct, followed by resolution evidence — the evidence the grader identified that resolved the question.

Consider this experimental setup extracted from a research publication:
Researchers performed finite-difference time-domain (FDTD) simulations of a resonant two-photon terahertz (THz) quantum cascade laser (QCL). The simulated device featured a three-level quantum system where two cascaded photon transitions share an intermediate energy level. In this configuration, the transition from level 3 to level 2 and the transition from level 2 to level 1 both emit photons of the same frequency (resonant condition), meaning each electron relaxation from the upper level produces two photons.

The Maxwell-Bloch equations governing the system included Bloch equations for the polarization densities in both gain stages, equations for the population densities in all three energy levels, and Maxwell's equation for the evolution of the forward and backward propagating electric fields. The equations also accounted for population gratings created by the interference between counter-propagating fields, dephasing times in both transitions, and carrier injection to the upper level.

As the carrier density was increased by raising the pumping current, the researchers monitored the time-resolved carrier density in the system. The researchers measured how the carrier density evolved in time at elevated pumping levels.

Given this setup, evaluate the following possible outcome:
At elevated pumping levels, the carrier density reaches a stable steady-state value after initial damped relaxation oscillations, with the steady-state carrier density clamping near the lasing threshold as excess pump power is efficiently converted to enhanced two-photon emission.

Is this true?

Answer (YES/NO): NO